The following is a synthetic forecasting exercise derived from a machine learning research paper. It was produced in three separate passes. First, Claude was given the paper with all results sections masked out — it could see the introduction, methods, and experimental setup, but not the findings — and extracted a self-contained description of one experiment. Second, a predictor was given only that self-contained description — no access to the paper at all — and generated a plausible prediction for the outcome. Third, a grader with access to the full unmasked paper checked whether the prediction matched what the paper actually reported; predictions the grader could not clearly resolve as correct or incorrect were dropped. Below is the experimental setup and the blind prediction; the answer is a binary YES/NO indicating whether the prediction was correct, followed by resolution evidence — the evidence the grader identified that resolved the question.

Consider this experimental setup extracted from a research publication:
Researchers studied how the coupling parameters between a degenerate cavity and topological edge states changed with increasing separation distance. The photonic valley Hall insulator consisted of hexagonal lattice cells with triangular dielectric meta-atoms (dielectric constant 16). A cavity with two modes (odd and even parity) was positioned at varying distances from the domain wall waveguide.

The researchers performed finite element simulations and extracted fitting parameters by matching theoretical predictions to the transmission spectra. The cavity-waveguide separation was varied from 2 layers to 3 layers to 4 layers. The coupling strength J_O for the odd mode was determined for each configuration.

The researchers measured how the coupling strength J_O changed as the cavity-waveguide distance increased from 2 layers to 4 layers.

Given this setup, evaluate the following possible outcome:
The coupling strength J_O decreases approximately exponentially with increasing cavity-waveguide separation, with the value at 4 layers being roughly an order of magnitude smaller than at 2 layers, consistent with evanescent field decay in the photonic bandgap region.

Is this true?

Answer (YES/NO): NO